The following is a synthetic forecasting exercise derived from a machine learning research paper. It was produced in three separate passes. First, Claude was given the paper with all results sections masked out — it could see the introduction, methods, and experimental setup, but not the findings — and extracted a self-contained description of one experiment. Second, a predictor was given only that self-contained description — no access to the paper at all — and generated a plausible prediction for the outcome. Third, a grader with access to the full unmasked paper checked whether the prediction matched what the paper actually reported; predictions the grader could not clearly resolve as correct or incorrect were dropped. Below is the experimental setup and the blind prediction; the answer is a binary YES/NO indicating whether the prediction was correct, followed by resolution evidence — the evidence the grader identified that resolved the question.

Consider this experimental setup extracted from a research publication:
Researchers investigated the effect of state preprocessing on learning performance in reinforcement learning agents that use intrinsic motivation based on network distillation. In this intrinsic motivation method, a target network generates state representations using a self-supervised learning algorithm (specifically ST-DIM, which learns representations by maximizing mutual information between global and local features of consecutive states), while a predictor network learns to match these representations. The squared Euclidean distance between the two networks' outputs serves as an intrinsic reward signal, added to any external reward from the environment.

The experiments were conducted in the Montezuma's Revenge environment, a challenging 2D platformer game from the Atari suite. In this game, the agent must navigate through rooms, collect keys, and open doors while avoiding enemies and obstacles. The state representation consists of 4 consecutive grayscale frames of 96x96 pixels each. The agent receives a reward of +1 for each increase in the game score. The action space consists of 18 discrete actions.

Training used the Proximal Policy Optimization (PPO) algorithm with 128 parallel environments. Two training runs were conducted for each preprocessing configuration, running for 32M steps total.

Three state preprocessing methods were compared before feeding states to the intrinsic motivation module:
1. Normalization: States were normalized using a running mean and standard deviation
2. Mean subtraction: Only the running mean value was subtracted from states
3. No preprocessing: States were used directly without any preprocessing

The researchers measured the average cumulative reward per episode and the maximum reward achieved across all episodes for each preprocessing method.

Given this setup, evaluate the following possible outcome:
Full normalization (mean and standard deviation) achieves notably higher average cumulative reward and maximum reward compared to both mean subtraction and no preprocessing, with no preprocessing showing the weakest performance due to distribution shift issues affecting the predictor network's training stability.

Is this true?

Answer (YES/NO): NO